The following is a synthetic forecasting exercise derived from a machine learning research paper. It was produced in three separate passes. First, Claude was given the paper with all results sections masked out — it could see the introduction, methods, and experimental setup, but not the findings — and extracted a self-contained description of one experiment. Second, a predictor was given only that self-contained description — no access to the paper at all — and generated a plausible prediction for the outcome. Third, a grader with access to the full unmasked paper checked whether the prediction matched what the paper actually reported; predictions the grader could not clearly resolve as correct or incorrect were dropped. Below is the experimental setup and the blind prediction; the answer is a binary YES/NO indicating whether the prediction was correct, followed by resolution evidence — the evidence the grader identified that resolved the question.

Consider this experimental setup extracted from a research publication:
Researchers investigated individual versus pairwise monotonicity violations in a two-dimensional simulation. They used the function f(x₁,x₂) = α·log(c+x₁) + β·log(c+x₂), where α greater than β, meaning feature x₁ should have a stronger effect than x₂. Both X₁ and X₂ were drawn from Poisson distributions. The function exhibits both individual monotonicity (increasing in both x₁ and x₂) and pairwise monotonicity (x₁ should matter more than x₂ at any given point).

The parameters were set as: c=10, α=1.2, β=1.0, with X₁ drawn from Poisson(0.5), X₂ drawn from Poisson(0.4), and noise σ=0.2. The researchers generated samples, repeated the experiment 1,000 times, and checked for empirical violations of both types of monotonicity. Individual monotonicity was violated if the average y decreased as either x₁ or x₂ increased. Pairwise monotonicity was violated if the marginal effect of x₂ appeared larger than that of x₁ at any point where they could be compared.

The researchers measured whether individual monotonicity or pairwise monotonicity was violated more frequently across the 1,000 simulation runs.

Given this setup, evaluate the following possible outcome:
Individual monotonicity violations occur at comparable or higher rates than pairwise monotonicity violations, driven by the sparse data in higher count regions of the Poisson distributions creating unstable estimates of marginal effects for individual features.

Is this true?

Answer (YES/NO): NO